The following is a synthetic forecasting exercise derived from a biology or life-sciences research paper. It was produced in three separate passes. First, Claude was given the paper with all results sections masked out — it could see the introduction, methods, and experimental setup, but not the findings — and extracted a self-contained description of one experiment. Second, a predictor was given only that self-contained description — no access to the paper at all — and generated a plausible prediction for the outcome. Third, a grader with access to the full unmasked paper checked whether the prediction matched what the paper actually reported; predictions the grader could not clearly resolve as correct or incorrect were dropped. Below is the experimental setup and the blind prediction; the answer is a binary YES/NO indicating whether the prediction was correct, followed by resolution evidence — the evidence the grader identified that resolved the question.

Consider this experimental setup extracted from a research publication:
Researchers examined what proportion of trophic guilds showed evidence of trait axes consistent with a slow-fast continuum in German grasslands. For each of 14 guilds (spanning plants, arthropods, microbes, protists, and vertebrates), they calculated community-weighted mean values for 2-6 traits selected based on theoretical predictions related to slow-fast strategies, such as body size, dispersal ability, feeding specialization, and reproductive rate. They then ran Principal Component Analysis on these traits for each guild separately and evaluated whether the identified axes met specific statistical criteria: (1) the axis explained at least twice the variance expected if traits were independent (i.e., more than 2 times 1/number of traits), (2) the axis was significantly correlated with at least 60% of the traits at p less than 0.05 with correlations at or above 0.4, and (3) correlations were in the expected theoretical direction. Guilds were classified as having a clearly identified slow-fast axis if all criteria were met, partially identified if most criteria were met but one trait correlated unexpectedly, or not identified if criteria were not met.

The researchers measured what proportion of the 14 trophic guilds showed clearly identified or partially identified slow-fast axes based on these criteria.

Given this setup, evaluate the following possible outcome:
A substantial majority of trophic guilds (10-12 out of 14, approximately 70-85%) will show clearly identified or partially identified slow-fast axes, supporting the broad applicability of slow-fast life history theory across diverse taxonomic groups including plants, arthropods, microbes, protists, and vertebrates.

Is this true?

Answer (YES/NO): YES